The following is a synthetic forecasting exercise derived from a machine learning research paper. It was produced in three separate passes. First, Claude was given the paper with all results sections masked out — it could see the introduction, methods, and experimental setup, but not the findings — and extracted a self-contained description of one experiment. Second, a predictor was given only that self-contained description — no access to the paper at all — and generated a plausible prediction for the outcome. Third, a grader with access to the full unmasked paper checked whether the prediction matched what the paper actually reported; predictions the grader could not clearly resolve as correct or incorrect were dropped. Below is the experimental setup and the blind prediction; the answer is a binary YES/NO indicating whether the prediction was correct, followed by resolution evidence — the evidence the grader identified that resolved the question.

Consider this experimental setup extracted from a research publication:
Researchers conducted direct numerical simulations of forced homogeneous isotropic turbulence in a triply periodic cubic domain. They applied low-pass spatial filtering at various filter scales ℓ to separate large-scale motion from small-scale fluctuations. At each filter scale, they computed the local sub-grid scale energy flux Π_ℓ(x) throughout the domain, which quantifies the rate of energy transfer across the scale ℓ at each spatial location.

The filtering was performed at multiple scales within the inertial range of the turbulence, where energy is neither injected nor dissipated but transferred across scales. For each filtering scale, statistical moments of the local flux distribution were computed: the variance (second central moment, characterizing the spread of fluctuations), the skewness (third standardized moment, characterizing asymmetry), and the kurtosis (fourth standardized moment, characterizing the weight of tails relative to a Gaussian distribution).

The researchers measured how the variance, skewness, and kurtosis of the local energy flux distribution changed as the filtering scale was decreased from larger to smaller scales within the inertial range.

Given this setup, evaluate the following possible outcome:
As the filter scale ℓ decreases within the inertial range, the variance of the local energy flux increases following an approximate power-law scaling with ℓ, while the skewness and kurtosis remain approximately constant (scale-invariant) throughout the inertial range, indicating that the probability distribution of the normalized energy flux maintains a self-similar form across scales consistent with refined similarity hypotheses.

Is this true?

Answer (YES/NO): NO